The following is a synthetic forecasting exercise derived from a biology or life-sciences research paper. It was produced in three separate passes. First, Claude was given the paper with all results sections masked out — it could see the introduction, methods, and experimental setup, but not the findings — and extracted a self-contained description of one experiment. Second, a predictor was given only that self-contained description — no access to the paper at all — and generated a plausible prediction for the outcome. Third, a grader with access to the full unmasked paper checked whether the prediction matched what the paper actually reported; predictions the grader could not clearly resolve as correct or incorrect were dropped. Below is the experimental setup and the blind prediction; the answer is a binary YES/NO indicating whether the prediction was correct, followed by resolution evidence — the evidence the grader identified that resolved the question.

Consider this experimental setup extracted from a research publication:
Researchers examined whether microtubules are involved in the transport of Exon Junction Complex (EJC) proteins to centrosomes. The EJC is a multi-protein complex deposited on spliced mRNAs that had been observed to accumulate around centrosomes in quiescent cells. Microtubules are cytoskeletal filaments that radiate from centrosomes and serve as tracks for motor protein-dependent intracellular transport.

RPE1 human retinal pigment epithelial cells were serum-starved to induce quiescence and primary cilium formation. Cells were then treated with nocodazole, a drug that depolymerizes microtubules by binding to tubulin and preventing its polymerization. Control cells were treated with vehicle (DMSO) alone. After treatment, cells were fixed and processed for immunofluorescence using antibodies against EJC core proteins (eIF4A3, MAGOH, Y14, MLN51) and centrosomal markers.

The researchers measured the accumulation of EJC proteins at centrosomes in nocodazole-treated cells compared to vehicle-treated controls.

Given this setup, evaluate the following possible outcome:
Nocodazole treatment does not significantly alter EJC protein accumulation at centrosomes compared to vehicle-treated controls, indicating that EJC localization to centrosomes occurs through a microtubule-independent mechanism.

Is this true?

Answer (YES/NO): NO